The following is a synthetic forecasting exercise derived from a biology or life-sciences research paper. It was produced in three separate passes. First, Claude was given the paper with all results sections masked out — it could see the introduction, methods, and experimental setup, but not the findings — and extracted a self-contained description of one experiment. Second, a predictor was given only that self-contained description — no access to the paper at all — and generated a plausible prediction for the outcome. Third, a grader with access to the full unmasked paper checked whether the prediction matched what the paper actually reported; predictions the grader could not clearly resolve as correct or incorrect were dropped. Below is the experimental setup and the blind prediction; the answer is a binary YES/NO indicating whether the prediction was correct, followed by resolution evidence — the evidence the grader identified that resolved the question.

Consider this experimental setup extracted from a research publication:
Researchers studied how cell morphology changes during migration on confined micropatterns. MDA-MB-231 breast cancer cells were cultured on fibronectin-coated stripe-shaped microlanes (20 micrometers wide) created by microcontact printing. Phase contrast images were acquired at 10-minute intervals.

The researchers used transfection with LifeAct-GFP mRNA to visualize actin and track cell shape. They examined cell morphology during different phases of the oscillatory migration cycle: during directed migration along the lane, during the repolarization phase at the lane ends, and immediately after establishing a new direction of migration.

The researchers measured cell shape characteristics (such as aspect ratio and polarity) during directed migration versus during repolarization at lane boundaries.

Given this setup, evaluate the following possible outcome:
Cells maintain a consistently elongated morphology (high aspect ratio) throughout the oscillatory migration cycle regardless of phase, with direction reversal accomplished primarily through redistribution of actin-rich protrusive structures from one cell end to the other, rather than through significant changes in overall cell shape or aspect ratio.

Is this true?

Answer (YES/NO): NO